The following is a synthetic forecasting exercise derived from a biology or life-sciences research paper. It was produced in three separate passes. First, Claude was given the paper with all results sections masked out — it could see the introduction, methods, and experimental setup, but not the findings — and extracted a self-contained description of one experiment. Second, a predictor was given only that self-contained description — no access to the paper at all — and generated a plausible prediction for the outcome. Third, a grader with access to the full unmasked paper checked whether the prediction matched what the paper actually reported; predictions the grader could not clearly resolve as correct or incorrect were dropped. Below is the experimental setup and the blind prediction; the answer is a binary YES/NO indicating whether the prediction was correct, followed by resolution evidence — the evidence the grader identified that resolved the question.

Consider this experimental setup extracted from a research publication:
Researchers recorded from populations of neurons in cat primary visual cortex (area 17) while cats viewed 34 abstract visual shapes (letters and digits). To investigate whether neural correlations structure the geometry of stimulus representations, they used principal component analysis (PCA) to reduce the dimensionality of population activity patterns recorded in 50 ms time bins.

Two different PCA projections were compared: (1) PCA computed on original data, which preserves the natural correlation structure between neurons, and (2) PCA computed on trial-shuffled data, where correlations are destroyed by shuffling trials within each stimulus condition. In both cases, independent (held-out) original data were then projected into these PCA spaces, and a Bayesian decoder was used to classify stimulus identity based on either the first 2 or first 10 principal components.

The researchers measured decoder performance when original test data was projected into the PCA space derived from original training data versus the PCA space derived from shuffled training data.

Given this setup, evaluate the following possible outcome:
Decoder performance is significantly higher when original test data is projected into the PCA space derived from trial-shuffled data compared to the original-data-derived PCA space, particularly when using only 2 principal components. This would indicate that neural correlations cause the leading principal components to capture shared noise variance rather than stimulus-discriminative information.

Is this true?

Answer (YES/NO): NO